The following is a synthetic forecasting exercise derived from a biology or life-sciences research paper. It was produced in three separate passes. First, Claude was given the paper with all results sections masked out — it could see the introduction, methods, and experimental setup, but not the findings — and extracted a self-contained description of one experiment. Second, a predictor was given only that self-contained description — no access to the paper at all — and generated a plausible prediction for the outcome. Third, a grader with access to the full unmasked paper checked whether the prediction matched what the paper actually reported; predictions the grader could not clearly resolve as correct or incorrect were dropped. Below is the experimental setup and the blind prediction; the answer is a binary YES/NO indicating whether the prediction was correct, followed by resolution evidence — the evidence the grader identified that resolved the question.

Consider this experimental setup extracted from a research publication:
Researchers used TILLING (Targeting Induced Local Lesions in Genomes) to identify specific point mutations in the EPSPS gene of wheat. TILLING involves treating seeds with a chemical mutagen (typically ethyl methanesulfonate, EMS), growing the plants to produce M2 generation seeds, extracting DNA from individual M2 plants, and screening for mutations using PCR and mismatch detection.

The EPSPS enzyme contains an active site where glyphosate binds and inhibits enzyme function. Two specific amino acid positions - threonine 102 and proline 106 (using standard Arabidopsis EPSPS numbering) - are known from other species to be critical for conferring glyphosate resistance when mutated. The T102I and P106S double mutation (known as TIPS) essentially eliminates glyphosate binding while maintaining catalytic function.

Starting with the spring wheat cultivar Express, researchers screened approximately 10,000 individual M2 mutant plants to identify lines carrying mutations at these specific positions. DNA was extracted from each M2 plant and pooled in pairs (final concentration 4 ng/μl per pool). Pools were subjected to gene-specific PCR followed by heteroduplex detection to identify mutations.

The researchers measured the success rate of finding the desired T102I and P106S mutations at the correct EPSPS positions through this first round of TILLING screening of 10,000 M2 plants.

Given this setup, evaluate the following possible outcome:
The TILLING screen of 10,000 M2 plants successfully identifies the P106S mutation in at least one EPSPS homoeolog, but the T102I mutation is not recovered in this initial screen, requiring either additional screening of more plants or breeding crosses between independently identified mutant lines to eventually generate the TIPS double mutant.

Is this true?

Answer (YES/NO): NO